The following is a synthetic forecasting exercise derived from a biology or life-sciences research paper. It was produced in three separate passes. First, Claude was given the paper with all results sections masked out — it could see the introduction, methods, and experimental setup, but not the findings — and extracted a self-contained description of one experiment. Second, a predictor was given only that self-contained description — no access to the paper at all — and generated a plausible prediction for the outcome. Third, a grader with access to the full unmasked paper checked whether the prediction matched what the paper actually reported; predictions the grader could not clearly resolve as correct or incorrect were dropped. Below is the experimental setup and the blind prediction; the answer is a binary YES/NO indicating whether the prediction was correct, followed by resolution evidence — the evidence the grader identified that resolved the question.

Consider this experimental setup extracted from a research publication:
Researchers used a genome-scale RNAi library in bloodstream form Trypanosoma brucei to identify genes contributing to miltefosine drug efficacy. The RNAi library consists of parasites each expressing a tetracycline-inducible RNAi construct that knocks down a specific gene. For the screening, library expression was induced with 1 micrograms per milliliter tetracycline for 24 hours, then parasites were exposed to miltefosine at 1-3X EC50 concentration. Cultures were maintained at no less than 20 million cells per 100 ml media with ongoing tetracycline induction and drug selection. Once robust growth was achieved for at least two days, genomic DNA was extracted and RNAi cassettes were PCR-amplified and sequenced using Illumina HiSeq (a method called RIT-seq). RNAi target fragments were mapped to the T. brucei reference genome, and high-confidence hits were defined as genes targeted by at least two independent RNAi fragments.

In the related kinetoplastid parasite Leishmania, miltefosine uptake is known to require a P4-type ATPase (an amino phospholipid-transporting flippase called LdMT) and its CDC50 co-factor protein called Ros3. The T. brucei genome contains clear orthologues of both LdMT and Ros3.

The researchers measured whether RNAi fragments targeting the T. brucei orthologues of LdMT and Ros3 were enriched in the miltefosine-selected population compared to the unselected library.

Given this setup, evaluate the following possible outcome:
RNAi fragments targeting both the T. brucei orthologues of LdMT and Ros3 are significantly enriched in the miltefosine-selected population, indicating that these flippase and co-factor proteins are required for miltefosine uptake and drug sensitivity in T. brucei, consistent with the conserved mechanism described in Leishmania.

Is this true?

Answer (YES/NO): NO